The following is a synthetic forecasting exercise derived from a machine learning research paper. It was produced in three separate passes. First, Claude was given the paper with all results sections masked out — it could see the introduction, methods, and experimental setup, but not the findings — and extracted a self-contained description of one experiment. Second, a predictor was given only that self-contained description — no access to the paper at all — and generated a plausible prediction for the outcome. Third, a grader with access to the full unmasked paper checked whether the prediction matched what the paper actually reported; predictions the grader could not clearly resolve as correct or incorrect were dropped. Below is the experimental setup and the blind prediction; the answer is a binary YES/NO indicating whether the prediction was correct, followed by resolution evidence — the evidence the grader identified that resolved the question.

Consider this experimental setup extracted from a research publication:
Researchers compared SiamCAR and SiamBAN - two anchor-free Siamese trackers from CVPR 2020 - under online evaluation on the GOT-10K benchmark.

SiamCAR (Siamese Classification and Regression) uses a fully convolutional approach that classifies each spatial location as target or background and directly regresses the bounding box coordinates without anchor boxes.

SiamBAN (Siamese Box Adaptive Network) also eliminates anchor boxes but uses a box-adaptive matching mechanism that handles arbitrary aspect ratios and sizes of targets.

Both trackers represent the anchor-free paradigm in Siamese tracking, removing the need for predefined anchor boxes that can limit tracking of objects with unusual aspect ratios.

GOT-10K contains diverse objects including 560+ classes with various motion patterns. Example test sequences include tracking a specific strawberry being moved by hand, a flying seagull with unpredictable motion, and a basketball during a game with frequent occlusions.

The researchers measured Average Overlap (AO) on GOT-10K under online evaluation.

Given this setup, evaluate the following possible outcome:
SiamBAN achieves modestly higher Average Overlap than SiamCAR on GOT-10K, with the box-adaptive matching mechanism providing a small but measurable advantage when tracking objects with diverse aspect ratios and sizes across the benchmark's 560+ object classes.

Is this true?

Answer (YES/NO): YES